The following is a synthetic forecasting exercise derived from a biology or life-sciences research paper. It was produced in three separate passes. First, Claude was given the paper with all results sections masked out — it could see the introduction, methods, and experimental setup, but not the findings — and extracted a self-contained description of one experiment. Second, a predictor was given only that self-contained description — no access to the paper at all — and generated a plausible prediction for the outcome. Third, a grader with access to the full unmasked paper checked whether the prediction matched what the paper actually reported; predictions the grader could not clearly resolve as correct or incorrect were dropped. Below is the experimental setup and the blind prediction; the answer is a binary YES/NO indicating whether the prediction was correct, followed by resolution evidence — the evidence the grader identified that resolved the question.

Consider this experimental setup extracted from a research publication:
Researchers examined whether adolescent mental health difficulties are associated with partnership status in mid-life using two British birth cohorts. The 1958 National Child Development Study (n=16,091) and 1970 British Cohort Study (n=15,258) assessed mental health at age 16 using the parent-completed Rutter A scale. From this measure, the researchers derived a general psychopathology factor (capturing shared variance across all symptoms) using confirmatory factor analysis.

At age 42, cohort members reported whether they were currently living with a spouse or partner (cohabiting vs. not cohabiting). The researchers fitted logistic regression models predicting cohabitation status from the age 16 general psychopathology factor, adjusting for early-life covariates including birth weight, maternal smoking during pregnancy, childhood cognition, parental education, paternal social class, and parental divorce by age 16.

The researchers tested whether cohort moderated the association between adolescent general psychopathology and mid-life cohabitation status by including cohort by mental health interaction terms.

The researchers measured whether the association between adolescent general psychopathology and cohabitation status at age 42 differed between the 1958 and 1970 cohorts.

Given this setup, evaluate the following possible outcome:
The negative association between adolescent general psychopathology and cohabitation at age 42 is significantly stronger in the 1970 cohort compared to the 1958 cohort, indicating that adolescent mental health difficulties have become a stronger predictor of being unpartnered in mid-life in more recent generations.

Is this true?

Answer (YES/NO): YES